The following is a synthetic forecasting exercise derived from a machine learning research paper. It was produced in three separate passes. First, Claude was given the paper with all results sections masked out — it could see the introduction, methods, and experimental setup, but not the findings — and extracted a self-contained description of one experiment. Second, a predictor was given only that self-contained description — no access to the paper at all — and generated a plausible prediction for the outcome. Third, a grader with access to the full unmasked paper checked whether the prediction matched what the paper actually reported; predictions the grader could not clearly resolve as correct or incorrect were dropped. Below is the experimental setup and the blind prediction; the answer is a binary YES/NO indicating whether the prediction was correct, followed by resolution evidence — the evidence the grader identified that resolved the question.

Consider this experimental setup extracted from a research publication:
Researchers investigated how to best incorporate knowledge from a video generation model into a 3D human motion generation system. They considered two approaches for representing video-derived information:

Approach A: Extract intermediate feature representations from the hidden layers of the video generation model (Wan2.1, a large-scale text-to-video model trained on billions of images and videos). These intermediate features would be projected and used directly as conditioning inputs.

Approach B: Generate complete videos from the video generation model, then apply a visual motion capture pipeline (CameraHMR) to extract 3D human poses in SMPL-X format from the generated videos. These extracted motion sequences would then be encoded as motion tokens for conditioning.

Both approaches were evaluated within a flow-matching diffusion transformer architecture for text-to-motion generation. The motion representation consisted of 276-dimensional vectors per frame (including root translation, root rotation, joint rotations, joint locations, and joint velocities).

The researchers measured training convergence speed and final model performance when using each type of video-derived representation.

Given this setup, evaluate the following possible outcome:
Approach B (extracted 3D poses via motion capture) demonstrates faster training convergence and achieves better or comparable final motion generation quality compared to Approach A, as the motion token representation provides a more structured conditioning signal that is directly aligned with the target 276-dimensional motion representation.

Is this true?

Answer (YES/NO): YES